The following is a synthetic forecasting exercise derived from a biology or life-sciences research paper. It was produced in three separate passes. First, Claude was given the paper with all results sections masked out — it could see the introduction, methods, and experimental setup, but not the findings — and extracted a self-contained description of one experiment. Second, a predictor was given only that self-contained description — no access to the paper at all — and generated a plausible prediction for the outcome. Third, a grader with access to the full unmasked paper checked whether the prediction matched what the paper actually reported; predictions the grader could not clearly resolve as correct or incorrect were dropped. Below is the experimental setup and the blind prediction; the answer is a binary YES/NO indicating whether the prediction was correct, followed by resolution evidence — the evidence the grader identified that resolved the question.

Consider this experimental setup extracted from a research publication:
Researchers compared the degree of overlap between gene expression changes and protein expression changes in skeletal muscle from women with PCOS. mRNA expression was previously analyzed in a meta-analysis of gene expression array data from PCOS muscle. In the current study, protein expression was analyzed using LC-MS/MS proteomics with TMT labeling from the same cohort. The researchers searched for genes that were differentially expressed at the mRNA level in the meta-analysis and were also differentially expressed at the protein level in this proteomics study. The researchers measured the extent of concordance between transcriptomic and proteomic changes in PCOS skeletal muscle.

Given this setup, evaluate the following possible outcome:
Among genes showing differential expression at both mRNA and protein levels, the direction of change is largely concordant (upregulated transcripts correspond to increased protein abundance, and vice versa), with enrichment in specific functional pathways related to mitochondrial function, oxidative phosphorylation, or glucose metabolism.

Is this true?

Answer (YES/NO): NO